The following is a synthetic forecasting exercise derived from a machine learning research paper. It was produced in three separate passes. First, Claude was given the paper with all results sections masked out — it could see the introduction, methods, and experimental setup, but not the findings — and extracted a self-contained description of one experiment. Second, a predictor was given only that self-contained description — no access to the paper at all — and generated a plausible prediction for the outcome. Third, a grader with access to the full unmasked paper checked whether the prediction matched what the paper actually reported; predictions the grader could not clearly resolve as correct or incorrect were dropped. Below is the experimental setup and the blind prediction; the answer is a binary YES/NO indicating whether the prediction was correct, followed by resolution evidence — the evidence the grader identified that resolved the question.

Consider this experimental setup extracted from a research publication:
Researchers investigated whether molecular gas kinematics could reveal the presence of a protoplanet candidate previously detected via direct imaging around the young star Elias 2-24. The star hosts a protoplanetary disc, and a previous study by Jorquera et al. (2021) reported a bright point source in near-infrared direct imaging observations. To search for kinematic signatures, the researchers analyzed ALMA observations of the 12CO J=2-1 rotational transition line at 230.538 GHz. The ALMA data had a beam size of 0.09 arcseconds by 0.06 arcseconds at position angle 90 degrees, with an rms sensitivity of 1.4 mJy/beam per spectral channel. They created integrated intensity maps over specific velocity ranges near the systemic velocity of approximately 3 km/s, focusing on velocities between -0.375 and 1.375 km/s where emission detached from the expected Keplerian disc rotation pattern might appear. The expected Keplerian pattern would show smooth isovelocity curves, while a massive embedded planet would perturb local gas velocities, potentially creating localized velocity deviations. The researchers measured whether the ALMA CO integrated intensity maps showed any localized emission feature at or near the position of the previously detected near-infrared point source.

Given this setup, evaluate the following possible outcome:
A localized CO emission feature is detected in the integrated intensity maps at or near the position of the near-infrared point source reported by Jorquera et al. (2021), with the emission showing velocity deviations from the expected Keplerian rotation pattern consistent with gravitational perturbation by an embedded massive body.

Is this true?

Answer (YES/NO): YES